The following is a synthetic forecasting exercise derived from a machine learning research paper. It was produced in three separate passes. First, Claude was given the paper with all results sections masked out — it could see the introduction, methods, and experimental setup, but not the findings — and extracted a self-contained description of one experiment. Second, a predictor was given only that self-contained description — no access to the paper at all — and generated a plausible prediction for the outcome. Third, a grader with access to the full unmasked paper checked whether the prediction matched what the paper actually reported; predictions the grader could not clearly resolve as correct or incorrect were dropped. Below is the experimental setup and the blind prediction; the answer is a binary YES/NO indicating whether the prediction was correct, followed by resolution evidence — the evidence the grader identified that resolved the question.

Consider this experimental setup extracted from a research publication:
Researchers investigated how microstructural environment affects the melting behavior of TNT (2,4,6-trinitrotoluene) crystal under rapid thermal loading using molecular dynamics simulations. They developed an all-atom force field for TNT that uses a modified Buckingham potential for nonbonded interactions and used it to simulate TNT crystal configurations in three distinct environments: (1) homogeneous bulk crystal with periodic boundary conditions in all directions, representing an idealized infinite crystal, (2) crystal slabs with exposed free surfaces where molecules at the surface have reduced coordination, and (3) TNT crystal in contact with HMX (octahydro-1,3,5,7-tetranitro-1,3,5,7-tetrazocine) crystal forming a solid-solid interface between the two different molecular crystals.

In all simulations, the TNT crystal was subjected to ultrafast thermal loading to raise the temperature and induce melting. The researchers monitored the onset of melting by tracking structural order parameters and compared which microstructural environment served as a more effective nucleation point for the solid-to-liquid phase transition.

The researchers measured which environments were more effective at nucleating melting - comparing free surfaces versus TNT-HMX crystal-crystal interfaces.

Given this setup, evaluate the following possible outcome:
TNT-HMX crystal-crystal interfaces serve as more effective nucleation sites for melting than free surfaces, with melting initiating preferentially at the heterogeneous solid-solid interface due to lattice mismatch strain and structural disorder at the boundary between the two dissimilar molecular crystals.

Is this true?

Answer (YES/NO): NO